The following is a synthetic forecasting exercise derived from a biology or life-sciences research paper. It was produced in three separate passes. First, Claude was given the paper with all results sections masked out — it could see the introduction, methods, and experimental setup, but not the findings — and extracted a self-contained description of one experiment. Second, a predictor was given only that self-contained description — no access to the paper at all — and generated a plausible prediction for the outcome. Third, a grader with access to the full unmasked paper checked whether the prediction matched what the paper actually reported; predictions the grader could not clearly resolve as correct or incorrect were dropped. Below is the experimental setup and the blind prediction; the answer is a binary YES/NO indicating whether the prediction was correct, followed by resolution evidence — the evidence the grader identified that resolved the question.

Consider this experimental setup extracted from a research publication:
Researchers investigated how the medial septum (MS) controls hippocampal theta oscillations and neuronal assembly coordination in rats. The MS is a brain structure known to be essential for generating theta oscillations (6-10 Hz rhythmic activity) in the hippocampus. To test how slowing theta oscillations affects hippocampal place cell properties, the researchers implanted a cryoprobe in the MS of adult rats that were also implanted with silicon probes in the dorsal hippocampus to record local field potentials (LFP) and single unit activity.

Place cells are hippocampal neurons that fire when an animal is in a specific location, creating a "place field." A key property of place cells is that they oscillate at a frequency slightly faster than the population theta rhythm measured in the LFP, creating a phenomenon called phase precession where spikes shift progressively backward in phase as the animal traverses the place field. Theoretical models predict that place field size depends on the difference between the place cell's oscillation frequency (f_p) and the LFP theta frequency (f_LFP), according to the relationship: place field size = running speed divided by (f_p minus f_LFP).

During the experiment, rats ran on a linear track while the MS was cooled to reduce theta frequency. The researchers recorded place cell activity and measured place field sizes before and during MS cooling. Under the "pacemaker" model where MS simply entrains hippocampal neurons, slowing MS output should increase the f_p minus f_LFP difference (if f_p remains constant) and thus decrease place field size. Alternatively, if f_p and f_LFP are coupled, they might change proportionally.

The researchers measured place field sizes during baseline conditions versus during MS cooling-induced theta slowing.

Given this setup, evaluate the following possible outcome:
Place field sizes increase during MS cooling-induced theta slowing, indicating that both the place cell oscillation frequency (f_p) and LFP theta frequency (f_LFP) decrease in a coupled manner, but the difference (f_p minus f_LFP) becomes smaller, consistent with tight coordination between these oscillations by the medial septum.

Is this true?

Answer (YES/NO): NO